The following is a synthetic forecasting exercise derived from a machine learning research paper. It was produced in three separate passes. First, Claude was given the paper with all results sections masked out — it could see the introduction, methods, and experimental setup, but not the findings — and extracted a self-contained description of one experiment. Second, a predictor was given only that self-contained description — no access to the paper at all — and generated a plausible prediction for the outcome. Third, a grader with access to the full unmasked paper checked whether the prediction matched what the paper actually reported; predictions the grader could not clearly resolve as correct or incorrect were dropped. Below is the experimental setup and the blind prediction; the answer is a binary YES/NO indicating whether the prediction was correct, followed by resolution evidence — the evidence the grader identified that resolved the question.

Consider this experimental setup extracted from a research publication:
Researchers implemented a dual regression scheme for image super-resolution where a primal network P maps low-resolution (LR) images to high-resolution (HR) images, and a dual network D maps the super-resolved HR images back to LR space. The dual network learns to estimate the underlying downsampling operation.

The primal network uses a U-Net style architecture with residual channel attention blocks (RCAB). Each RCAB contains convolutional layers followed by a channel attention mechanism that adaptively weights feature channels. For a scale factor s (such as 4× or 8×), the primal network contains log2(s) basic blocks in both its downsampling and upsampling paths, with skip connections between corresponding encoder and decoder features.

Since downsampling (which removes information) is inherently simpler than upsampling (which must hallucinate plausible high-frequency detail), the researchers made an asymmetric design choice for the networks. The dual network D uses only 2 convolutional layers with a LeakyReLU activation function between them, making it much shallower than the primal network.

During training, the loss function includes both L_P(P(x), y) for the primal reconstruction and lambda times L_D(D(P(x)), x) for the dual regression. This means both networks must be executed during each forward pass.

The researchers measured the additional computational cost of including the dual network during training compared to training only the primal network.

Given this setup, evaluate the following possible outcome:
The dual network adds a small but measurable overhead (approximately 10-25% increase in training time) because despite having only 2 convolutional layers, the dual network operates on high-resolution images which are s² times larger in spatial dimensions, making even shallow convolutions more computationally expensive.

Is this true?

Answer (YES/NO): NO